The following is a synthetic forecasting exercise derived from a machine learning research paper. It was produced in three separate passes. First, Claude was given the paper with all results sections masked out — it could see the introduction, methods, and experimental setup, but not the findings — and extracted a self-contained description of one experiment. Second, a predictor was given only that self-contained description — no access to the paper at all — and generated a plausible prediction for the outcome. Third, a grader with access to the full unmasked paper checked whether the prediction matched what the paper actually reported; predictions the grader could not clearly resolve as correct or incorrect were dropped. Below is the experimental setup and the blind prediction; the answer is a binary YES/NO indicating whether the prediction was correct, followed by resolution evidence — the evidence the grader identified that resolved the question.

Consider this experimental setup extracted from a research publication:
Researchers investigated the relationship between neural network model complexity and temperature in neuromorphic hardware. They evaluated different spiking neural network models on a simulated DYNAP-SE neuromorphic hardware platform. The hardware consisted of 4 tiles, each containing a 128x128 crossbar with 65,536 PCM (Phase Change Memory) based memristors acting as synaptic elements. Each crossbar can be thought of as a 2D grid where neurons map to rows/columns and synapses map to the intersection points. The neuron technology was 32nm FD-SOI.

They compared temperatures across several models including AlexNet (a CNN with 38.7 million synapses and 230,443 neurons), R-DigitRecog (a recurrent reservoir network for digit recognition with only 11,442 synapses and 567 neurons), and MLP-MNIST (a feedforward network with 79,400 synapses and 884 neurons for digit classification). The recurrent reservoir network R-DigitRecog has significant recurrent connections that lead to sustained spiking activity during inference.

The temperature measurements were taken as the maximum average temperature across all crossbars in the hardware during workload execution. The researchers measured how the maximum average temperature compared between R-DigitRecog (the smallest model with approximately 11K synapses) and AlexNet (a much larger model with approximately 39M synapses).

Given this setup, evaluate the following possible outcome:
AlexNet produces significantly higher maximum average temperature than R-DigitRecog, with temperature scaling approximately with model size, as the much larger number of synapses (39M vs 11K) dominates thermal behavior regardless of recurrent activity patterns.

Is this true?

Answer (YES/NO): NO